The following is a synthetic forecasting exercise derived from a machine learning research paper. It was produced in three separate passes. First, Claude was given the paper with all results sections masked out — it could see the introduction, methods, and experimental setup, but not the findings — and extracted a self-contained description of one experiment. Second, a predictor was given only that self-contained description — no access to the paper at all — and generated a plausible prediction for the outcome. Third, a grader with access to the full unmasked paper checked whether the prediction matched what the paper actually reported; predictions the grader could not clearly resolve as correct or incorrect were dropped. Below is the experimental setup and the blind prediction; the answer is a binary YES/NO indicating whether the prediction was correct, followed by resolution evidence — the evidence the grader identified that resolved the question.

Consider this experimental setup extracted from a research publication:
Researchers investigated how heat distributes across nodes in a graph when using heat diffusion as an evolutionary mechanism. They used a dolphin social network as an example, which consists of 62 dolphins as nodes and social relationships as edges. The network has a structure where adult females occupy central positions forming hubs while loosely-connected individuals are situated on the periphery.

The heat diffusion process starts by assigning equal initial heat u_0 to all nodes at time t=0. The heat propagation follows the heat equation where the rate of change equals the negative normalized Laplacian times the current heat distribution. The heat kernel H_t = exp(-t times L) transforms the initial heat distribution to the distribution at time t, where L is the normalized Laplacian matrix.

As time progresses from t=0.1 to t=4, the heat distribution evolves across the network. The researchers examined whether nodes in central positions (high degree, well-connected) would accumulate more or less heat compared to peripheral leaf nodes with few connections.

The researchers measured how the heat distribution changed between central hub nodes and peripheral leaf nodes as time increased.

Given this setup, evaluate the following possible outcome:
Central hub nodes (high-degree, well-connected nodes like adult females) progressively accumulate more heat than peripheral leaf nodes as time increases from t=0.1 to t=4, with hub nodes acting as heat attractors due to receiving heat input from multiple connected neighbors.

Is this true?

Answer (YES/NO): YES